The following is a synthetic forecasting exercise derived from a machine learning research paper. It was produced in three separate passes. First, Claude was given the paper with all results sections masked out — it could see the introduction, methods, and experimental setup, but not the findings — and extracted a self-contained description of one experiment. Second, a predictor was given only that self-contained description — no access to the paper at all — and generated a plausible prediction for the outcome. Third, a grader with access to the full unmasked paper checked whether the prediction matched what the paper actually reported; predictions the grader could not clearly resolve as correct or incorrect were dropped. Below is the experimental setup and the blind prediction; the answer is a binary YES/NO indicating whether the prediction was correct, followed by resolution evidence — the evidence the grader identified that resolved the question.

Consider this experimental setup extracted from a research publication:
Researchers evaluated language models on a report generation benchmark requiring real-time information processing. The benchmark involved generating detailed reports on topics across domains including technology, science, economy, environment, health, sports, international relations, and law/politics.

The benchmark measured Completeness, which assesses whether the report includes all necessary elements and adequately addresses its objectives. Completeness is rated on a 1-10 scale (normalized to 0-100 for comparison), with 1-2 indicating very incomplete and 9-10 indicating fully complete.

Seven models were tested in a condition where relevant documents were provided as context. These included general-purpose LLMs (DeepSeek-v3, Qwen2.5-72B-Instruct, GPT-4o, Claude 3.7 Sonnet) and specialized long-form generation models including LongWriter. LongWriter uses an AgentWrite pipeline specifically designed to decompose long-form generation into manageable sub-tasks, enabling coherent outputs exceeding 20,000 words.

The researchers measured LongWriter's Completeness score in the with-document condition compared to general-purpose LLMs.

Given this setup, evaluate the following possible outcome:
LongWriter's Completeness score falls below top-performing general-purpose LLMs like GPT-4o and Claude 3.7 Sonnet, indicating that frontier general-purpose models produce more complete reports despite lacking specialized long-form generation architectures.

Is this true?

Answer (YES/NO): YES